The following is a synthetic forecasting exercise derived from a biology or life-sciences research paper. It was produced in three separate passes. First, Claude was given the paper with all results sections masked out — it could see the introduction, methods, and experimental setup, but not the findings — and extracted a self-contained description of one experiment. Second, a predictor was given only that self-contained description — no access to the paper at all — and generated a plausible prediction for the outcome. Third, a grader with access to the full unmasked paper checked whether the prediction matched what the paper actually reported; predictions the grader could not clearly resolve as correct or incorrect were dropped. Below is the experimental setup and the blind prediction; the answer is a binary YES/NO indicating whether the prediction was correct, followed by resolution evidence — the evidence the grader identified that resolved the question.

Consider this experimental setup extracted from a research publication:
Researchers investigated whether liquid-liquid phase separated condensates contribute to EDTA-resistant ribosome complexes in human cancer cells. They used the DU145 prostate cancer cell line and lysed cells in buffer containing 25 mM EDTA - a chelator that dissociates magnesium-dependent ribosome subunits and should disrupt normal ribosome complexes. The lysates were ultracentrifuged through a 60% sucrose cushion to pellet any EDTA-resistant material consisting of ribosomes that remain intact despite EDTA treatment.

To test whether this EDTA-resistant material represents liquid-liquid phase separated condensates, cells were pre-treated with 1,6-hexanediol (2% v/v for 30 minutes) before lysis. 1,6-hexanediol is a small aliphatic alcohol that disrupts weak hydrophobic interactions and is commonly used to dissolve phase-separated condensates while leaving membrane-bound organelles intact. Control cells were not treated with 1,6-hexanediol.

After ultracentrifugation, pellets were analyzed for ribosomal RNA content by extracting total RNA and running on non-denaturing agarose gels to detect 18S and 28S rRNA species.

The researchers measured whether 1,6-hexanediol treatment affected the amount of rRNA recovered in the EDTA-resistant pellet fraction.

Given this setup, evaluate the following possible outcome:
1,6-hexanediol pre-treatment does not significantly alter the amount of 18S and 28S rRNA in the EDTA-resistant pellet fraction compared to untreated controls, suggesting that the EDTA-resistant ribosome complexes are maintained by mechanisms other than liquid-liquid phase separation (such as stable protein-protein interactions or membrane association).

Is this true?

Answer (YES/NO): NO